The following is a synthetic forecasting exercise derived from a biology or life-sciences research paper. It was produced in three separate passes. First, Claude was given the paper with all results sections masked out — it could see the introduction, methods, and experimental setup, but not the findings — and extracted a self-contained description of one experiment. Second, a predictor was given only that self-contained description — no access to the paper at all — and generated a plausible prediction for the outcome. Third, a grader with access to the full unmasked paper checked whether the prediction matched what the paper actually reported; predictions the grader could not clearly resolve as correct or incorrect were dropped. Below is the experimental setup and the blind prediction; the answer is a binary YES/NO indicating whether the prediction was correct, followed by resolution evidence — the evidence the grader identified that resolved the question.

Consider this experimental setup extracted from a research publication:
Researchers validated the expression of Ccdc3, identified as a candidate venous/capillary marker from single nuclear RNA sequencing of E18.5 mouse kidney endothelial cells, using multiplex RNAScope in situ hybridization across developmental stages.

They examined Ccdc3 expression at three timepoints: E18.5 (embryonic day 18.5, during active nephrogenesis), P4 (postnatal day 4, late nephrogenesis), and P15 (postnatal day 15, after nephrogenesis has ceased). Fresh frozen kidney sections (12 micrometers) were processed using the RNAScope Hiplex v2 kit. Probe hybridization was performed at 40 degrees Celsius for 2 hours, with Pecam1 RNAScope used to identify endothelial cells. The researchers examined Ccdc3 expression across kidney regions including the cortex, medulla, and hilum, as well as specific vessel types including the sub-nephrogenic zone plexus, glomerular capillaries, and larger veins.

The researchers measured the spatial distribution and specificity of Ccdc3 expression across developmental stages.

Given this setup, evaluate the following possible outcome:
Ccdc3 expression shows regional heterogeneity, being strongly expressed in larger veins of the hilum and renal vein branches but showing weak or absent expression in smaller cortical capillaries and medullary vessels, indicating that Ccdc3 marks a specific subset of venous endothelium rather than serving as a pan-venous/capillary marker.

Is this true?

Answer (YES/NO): NO